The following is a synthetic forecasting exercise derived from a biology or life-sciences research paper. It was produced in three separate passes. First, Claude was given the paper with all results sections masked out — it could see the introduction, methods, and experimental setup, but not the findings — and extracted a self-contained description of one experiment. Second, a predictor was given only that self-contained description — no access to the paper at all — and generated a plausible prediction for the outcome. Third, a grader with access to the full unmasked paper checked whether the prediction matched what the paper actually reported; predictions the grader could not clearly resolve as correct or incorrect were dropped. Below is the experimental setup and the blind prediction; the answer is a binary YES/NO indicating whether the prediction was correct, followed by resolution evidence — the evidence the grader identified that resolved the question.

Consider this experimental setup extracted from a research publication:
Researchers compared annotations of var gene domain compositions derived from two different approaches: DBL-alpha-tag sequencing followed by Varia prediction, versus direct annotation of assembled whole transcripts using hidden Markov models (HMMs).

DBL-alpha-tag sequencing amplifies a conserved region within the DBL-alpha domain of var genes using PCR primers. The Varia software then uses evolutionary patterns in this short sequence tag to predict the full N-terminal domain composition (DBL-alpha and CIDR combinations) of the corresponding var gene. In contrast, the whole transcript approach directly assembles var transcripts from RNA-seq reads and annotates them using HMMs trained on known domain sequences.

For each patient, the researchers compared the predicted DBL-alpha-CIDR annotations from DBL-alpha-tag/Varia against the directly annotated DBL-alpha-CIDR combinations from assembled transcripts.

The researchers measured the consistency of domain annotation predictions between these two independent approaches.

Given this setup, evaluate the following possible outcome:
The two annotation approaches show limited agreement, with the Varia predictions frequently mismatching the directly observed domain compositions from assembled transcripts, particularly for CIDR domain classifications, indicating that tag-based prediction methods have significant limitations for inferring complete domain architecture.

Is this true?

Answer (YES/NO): NO